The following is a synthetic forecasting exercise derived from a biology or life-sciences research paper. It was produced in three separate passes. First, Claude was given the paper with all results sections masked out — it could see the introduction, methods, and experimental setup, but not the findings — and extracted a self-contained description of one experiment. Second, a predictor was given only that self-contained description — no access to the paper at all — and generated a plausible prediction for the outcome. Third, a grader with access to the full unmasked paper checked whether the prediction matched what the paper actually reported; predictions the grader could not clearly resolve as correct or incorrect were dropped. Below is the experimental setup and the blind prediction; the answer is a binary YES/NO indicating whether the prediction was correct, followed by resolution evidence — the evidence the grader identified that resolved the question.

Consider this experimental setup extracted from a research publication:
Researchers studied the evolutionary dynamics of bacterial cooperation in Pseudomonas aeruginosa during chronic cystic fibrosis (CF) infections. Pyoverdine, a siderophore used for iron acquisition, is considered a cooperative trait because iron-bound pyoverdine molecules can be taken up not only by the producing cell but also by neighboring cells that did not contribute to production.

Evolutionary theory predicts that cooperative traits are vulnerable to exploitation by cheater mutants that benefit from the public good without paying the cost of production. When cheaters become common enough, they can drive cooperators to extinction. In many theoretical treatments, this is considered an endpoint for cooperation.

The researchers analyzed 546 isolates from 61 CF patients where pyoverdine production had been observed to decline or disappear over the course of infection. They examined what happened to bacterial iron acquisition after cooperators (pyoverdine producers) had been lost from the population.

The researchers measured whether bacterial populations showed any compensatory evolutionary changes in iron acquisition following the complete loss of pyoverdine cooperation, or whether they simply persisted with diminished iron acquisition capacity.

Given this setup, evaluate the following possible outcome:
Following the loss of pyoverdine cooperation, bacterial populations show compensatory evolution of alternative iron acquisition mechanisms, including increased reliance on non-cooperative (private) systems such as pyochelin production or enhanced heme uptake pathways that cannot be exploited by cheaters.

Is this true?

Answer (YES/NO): NO